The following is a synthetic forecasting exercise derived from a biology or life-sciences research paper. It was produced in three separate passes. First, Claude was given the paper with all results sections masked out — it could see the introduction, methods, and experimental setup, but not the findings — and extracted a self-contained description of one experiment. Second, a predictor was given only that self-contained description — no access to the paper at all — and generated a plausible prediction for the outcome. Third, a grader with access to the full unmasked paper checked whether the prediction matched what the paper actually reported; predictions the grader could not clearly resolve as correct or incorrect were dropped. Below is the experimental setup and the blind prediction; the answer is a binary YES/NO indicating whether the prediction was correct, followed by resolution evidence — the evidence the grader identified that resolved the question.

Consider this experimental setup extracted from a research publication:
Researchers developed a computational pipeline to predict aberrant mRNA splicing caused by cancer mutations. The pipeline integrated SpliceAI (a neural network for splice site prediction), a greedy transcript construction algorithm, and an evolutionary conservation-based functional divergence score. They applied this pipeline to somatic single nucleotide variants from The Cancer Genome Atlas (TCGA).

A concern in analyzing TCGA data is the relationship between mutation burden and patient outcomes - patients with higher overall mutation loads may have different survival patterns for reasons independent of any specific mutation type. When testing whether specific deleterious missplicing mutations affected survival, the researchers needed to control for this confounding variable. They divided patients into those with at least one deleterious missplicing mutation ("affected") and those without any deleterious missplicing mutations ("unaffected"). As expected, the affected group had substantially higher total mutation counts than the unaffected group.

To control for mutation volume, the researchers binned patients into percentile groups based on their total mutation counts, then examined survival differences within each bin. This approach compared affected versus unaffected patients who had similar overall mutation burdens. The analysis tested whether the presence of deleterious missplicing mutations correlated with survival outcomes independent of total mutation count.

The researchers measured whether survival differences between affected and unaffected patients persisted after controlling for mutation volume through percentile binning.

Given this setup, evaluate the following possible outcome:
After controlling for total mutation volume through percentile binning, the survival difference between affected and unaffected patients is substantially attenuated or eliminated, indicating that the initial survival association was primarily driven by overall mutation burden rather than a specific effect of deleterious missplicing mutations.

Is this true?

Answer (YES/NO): NO